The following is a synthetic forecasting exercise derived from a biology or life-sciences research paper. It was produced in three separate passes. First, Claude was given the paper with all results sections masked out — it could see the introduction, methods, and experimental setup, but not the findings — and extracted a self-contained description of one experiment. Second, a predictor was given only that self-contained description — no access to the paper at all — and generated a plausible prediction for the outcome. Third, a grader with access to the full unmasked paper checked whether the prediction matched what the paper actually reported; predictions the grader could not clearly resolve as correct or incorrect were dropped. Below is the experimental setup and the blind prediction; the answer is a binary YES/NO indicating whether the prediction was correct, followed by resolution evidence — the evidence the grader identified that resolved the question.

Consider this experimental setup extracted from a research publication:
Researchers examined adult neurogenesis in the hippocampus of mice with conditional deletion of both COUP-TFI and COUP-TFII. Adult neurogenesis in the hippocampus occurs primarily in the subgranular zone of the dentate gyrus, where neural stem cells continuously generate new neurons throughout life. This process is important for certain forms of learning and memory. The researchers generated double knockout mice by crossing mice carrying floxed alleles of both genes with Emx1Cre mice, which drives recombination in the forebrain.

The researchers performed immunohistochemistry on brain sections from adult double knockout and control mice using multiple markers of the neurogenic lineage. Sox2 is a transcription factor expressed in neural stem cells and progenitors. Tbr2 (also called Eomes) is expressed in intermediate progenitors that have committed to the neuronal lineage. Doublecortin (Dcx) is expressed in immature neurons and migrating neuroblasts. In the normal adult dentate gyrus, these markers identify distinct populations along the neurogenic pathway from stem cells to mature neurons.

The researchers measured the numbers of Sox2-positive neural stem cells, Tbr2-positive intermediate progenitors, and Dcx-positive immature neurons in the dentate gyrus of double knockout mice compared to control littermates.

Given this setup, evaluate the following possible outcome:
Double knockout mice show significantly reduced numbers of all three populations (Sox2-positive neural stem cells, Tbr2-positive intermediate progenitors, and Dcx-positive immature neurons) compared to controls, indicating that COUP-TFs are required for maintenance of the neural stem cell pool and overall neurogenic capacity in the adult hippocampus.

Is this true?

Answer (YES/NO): NO